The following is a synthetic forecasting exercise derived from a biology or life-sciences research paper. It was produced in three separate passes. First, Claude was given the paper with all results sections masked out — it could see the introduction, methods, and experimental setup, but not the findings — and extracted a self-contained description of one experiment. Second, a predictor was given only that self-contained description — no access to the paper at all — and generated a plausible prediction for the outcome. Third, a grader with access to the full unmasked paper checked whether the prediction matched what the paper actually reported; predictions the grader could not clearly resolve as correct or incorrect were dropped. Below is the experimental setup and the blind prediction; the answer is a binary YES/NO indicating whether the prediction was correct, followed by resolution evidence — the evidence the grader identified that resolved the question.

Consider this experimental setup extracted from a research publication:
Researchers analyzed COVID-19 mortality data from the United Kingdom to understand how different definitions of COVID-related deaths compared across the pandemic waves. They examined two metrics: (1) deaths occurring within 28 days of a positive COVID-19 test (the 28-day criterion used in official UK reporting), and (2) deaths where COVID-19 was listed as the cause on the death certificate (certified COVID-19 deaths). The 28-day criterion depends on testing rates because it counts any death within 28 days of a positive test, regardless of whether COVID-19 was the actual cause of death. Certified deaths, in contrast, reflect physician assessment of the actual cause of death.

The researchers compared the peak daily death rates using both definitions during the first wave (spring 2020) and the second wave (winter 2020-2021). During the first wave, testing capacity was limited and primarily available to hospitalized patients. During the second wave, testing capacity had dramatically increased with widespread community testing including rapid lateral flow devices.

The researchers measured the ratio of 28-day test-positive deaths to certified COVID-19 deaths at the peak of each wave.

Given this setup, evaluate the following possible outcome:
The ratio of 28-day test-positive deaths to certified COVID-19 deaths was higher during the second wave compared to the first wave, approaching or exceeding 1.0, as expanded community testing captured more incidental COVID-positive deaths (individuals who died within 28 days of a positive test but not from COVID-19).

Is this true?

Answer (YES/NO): YES